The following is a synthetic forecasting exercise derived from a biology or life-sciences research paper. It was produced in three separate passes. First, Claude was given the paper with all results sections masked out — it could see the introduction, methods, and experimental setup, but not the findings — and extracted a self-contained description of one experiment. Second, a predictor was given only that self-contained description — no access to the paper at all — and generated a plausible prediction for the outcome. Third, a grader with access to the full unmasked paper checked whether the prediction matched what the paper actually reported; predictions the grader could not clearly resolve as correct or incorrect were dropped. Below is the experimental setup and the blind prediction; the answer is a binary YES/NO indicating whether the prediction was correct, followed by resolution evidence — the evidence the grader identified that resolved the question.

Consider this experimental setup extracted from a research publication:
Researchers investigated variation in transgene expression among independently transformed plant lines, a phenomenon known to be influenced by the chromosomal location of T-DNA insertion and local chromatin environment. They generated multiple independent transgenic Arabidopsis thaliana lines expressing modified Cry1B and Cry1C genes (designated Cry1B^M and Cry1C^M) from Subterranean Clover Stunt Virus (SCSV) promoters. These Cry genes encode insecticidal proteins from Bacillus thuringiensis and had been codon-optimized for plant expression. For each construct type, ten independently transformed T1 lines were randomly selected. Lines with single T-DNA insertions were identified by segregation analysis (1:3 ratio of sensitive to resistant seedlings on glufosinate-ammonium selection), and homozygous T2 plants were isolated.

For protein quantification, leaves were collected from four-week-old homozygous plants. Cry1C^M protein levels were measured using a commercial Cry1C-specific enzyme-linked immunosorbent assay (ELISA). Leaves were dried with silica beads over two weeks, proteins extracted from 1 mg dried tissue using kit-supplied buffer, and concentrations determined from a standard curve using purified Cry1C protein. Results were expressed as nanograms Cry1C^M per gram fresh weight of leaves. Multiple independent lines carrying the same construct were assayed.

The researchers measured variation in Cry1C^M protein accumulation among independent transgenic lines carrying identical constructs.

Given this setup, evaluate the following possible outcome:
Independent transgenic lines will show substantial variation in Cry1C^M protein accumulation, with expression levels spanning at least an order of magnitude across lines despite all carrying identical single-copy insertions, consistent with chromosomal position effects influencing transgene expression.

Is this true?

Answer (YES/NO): YES